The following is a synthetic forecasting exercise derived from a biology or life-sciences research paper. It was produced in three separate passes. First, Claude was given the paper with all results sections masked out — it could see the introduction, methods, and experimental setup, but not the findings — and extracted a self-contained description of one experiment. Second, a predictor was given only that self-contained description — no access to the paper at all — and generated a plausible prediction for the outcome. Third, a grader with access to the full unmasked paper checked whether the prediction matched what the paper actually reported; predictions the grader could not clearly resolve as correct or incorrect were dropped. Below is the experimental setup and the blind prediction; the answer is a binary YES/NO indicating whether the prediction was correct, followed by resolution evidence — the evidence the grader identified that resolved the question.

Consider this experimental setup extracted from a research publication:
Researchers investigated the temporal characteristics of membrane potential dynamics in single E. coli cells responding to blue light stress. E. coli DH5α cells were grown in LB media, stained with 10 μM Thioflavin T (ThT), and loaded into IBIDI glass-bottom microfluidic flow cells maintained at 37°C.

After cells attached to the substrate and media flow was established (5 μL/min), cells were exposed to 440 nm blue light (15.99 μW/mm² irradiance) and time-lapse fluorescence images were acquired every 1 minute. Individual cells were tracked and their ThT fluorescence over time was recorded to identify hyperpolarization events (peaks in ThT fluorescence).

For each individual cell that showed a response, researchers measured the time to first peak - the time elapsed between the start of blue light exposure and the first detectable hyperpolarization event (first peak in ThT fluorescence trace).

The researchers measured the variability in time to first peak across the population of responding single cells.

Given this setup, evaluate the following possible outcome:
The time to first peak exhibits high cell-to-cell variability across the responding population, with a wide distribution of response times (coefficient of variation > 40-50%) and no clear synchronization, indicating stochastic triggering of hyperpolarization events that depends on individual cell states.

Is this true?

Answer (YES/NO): YES